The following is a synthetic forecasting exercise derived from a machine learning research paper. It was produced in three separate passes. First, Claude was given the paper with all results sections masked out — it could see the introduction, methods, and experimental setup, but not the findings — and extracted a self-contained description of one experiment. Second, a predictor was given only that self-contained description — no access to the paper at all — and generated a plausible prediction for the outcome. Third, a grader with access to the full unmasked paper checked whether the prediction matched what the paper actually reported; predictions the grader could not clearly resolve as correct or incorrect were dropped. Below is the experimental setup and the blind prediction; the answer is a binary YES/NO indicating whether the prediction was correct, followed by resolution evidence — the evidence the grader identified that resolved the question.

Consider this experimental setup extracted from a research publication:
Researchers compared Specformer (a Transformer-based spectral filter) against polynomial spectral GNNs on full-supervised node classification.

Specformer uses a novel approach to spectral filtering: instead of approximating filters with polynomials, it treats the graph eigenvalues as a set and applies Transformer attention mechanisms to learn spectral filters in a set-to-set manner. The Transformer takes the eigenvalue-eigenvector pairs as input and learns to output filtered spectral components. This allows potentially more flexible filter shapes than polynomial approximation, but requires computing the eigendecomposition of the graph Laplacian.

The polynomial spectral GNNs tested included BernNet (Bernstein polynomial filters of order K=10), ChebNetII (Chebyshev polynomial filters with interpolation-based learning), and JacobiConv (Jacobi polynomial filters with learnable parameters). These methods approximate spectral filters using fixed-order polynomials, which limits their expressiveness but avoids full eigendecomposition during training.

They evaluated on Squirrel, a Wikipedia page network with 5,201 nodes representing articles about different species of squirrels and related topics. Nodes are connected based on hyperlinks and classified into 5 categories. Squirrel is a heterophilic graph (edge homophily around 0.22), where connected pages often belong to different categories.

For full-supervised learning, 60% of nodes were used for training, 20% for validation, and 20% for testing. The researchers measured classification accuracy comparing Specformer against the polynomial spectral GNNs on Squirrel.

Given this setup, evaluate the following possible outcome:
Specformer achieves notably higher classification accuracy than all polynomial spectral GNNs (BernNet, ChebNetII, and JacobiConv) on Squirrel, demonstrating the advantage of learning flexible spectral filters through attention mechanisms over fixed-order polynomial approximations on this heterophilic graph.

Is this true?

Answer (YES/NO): YES